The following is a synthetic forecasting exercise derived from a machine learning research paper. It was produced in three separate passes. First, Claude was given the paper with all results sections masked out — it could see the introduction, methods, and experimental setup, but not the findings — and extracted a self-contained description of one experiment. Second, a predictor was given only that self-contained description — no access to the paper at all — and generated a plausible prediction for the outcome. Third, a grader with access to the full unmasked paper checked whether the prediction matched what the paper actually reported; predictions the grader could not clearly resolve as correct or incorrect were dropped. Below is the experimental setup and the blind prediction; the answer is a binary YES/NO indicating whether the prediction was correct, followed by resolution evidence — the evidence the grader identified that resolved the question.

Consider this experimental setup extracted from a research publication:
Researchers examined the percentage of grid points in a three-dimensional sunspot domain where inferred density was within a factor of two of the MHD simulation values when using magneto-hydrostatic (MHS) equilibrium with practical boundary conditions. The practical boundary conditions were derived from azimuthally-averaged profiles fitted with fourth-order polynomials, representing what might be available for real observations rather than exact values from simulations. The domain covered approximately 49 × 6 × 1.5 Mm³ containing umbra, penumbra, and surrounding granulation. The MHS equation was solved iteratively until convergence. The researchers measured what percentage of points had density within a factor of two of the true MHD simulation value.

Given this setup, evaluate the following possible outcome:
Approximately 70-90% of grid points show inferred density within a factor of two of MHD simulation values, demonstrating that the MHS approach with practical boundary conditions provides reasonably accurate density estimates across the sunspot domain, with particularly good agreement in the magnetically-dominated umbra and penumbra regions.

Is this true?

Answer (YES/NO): NO